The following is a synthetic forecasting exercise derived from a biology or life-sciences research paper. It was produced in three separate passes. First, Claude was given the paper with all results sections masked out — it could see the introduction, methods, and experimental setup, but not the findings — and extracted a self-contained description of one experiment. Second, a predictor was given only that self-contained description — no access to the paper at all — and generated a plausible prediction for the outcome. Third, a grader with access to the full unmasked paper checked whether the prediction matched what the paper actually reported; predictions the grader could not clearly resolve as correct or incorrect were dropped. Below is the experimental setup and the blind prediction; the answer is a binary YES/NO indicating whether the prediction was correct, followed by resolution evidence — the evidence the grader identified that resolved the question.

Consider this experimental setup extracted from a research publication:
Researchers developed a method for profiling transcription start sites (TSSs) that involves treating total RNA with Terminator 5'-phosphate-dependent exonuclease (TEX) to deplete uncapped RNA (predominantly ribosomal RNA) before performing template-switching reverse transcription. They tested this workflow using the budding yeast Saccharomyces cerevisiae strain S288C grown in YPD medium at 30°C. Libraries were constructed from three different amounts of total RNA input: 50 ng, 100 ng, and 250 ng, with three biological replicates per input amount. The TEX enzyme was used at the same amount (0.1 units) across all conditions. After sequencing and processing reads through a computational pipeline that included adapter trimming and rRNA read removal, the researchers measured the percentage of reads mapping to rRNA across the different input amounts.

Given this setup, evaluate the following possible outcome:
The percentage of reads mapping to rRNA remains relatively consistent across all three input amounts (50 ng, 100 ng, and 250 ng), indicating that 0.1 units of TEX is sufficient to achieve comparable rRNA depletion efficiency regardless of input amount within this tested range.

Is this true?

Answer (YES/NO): NO